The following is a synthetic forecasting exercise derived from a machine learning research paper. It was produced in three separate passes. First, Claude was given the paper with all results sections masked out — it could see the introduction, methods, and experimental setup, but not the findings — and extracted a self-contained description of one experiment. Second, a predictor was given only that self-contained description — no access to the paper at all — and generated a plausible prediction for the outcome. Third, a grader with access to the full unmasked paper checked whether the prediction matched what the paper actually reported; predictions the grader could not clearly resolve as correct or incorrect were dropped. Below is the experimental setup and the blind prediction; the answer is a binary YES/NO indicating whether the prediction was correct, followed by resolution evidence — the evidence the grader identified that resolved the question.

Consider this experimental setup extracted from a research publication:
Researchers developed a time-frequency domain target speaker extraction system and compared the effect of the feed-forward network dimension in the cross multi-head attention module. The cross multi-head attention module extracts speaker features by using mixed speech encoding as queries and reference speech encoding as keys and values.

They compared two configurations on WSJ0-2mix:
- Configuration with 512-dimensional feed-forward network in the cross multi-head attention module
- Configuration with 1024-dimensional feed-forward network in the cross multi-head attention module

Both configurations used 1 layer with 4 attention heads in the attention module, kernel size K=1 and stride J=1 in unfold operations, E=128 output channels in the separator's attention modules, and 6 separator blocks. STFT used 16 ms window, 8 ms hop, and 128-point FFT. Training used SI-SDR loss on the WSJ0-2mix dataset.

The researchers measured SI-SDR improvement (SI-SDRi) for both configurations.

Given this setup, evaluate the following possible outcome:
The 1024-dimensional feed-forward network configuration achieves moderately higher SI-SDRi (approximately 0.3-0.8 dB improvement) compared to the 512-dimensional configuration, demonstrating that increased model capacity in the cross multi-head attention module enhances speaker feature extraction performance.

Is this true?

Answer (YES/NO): NO